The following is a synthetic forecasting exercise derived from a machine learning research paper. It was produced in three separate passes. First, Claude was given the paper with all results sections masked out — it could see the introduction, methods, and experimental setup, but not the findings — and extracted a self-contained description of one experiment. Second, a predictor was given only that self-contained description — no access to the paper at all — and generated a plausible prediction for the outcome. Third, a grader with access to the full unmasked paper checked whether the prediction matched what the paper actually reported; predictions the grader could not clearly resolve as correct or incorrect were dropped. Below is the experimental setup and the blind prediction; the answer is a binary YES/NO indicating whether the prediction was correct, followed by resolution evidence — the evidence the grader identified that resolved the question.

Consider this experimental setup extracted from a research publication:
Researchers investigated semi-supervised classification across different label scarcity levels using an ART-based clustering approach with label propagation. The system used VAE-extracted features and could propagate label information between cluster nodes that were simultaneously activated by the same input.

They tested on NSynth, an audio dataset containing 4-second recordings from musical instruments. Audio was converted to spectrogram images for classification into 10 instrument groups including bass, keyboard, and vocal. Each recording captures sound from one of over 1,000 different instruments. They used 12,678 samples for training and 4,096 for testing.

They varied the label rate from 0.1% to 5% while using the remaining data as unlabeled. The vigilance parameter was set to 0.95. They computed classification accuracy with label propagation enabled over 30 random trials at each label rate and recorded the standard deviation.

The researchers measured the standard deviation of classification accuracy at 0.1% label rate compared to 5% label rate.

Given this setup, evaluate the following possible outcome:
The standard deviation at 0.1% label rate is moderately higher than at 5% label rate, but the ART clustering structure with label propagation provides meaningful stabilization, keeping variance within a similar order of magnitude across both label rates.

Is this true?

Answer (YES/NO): NO